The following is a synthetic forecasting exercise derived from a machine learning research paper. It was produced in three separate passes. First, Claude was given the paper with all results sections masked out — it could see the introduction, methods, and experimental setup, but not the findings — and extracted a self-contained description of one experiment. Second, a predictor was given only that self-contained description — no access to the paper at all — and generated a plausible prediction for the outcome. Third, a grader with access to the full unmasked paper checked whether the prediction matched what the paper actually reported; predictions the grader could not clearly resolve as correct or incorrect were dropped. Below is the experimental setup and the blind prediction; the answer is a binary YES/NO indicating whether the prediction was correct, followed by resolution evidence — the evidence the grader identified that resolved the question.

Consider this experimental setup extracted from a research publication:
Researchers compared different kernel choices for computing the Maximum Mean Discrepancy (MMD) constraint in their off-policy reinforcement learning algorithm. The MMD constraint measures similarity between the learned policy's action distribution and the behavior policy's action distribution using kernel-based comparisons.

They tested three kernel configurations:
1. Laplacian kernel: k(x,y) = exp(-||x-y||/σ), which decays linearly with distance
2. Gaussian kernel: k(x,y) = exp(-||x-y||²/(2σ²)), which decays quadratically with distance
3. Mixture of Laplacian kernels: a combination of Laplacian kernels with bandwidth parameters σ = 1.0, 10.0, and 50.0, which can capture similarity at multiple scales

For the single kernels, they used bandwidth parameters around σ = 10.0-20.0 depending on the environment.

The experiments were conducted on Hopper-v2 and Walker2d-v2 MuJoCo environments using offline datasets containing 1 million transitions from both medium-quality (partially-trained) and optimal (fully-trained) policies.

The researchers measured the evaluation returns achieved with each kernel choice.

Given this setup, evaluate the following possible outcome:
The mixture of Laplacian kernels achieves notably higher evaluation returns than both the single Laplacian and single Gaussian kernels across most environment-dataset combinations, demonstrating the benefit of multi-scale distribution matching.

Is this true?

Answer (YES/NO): NO